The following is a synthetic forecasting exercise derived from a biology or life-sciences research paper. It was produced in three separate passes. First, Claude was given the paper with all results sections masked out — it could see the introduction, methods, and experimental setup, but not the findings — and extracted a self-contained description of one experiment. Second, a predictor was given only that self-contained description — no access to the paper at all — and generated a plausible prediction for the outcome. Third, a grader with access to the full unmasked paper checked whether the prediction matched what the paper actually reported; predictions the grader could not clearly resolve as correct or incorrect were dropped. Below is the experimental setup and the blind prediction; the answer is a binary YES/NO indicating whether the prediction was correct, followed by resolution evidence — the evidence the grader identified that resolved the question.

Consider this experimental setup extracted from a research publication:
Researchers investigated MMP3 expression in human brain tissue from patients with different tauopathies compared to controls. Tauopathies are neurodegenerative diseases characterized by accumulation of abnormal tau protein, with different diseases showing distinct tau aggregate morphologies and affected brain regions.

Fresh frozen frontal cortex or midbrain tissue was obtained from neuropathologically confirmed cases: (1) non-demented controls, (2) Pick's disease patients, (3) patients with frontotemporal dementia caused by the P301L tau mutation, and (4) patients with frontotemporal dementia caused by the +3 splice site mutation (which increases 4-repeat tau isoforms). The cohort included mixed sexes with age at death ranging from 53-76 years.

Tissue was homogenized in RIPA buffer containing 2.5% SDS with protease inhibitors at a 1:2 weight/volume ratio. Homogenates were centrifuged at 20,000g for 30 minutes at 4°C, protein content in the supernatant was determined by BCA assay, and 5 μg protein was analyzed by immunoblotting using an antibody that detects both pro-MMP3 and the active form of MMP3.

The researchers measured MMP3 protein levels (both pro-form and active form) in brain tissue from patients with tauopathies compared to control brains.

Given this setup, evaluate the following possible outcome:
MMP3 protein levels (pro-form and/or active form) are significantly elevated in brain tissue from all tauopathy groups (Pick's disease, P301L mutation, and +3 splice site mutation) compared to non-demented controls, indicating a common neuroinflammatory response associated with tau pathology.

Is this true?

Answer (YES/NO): YES